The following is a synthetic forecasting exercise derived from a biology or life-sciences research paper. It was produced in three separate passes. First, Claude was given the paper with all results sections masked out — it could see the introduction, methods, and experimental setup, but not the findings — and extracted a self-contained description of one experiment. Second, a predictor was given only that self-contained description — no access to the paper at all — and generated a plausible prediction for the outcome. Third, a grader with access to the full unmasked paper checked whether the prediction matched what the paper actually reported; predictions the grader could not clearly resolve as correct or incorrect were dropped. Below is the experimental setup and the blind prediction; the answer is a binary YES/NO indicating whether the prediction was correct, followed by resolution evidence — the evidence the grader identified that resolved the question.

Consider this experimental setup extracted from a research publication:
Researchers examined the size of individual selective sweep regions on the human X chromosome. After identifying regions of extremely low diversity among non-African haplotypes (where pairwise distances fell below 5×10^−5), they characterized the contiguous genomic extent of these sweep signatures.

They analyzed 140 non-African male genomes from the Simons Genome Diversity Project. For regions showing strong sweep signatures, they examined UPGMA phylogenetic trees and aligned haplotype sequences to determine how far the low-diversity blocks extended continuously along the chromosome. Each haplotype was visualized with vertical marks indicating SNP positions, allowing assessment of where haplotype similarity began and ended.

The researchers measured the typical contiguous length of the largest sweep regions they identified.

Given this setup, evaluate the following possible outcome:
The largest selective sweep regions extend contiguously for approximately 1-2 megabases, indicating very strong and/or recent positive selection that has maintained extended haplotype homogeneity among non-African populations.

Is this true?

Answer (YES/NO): YES